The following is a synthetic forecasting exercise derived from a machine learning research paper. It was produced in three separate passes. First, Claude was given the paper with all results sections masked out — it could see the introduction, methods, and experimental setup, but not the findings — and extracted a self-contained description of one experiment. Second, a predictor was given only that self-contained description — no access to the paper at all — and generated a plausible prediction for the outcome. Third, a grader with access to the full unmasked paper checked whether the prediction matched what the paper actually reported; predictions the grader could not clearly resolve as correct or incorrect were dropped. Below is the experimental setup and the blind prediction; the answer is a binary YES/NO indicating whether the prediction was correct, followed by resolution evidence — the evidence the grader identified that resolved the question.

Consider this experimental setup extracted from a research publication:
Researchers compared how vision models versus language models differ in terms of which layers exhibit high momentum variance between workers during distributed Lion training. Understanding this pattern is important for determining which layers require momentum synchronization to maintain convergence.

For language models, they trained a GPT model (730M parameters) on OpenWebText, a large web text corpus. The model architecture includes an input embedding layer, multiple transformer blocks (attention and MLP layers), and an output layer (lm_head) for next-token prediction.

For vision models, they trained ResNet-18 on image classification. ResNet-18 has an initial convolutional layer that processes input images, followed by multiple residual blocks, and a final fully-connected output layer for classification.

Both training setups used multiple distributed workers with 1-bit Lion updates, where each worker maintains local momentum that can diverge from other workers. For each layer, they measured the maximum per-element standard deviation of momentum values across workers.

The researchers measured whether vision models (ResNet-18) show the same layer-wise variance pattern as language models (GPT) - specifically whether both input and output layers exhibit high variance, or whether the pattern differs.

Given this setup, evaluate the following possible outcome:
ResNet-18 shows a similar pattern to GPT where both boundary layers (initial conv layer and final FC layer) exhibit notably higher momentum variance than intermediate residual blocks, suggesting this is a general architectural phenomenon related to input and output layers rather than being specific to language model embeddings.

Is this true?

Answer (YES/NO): NO